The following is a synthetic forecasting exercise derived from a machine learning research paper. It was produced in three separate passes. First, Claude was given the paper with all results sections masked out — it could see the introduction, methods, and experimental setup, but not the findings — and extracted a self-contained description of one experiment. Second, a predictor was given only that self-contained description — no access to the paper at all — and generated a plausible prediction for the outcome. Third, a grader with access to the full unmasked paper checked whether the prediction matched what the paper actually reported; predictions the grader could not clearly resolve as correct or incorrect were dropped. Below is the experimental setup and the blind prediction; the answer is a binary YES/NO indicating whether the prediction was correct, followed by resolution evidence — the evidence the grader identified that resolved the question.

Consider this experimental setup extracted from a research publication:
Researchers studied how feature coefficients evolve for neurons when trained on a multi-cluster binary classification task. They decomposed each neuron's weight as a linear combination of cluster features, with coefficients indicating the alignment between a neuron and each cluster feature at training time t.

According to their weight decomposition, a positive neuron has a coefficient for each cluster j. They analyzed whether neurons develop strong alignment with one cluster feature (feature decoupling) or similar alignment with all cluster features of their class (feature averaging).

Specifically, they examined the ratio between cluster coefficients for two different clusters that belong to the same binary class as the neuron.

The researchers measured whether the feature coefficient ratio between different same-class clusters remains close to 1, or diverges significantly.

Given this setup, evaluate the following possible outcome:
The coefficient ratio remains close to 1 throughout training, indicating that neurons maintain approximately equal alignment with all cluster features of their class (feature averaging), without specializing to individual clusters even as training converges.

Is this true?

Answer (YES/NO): YES